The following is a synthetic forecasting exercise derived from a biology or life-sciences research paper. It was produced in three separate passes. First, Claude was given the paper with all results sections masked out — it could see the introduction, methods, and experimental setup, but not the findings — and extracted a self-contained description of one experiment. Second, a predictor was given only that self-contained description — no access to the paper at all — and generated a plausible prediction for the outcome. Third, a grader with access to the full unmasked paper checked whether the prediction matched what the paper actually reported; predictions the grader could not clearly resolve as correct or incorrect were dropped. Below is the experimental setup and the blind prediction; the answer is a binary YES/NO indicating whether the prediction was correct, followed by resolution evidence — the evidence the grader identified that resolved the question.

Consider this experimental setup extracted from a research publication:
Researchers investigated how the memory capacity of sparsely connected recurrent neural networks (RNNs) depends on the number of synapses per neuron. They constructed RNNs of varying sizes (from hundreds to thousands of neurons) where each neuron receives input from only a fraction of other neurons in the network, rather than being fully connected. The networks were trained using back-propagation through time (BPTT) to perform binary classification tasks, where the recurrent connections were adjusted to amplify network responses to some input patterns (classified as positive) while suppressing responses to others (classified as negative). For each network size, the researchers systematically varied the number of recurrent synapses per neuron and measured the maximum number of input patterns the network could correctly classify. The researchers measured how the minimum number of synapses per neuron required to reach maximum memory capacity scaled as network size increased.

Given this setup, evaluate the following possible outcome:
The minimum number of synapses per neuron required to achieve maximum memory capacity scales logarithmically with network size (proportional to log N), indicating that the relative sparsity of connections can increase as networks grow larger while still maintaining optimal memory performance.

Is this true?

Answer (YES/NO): YES